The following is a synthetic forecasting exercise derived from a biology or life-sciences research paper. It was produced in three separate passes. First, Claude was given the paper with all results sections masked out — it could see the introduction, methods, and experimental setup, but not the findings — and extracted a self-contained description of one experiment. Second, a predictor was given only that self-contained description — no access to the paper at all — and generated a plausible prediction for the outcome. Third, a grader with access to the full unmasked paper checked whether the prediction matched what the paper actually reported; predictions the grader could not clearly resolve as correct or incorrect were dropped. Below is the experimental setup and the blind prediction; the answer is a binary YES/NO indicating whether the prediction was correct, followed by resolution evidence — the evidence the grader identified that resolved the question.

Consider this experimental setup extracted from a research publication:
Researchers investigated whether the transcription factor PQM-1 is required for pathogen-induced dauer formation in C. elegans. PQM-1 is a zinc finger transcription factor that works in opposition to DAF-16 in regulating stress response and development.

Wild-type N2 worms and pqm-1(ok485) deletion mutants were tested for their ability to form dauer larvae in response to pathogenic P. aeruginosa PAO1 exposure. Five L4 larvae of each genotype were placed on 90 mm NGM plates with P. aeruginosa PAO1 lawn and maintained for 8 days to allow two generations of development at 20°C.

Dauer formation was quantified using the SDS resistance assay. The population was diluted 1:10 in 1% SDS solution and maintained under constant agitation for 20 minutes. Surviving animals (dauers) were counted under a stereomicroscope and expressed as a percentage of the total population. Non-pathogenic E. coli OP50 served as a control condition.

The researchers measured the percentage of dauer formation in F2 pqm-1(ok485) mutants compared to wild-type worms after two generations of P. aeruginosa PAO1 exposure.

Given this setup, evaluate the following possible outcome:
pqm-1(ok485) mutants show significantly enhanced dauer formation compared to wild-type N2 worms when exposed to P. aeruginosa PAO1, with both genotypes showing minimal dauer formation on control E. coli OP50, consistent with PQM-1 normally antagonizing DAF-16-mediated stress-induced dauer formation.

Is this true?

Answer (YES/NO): NO